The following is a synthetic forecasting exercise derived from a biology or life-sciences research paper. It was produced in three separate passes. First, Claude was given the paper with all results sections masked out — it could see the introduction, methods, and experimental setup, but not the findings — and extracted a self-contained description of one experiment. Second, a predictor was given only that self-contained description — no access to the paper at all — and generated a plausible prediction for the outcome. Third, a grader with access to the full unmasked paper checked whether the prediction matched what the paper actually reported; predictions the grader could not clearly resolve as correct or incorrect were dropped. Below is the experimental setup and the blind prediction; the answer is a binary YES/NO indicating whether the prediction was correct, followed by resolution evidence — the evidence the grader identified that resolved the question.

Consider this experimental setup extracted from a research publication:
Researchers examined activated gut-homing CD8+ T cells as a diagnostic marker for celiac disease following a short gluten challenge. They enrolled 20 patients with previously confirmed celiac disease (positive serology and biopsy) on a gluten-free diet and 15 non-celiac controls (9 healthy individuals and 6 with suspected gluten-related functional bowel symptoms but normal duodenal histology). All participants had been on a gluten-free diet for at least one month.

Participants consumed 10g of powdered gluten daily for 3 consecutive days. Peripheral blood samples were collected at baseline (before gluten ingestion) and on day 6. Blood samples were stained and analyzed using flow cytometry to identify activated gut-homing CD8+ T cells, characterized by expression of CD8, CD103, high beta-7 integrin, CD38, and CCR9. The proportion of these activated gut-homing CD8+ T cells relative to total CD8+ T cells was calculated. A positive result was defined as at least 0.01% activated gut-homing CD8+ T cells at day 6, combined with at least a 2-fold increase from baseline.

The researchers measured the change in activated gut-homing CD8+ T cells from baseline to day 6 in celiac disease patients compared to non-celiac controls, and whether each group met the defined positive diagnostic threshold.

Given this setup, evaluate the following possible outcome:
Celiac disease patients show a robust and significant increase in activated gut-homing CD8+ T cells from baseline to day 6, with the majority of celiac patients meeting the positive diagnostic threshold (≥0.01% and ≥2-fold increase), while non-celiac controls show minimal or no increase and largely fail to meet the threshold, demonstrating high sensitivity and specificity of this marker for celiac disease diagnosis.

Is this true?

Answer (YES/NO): YES